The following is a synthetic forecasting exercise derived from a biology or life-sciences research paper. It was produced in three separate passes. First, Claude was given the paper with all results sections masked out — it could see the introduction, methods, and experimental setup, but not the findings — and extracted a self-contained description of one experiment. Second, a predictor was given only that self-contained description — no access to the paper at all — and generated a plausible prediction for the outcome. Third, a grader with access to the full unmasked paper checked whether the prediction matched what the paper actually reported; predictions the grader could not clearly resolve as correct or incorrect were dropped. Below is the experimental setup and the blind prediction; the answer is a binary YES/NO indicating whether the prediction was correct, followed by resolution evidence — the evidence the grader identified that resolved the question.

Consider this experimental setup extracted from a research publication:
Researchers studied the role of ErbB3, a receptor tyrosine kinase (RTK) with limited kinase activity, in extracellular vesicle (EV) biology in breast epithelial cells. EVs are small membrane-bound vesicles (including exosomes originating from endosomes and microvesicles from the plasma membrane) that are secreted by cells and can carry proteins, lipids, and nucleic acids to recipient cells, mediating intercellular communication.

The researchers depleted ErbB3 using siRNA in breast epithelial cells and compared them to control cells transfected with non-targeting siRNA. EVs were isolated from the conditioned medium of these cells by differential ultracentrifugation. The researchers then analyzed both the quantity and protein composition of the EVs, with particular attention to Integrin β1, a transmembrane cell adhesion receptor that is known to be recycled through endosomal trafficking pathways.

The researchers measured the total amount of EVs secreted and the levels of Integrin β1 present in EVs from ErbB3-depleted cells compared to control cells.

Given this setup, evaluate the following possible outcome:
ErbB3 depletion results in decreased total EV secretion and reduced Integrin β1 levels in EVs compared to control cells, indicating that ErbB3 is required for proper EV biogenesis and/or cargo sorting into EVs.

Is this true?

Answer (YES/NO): NO